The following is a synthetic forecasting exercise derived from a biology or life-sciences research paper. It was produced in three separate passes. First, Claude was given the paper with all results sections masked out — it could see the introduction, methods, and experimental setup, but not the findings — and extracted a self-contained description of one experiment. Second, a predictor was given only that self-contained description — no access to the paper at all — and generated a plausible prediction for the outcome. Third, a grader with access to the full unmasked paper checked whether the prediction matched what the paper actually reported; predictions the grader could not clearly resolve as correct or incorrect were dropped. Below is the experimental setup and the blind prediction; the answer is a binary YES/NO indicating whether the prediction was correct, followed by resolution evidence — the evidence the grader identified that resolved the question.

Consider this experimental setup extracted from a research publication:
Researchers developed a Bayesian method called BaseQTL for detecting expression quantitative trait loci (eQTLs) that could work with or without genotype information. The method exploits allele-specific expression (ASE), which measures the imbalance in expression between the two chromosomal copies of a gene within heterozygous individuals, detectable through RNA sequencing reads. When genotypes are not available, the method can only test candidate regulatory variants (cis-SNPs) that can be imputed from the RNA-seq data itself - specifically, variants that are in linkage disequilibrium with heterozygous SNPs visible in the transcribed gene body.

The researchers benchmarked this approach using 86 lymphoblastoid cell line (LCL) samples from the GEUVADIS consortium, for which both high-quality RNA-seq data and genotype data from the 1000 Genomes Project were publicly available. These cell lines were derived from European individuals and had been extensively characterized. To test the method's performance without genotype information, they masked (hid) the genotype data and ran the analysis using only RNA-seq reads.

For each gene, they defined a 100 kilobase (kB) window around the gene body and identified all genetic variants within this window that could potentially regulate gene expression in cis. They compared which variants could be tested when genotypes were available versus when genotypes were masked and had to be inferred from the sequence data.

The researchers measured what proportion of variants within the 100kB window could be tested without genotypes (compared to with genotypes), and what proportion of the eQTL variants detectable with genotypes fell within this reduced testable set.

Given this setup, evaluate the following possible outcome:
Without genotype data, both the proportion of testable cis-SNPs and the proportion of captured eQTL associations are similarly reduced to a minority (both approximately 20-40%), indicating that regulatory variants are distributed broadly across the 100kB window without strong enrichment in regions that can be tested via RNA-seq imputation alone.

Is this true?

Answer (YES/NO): NO